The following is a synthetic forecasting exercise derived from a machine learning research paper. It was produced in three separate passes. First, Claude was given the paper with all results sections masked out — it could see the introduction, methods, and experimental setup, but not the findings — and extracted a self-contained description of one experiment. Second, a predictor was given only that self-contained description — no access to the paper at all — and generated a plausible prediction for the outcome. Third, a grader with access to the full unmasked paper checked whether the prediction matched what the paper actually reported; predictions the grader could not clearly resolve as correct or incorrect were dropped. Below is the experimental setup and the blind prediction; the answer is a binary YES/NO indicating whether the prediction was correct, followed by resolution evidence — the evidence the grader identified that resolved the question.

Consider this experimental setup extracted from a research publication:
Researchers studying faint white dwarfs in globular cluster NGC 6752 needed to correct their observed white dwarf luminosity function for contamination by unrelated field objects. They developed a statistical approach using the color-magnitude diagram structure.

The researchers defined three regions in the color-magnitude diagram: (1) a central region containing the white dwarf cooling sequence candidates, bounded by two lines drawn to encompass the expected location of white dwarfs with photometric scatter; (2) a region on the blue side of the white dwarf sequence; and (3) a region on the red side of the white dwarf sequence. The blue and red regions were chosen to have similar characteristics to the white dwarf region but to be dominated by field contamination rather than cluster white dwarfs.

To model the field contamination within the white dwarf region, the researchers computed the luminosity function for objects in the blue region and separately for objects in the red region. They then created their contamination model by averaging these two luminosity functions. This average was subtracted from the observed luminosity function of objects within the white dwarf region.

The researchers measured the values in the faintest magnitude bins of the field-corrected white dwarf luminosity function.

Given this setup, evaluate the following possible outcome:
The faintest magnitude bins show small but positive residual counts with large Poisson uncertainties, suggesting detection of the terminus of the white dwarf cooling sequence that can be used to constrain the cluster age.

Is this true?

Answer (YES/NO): NO